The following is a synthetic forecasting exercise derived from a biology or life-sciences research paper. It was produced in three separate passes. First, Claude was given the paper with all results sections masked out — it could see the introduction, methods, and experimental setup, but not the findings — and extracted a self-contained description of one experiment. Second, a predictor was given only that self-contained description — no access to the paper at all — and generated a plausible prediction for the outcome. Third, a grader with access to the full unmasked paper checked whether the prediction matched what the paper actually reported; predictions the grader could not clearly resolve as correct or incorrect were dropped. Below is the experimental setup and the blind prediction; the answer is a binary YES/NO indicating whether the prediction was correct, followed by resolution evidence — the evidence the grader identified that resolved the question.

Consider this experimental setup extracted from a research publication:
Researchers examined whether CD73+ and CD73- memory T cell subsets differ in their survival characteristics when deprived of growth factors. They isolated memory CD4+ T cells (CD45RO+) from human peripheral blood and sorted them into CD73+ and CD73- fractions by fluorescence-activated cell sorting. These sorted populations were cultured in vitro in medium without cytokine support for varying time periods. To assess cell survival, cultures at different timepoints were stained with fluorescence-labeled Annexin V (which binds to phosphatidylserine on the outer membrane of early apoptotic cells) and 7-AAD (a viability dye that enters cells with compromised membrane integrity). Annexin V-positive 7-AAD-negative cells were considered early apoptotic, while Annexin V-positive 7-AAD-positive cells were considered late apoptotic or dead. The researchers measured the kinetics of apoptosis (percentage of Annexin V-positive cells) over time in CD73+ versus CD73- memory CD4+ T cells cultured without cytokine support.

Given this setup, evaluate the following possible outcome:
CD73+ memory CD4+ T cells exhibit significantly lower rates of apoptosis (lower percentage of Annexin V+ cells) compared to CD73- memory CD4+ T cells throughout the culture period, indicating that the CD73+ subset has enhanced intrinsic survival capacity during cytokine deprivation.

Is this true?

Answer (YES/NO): YES